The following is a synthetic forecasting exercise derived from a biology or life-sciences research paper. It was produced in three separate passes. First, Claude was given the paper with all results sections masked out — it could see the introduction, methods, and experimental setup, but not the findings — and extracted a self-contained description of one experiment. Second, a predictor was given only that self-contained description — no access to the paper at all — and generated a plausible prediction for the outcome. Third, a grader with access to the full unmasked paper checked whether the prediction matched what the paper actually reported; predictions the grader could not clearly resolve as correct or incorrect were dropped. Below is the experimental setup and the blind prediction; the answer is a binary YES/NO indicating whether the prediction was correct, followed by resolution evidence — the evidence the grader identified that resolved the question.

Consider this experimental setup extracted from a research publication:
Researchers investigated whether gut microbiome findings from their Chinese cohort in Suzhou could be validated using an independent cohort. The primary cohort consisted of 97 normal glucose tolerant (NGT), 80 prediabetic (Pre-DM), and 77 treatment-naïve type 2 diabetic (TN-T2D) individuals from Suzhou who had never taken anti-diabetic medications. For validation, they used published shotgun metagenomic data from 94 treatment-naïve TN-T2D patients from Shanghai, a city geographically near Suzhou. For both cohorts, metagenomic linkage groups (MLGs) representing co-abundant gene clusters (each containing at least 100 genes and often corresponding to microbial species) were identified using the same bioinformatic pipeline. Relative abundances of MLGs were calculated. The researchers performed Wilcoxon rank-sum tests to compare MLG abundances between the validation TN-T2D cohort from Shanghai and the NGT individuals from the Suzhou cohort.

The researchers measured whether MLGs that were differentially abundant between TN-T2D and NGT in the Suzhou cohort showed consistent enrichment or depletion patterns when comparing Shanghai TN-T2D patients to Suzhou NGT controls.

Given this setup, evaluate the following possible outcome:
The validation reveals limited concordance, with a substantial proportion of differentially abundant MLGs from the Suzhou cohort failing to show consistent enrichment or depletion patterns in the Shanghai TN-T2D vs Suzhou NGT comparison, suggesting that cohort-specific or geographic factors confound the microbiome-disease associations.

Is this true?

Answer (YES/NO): NO